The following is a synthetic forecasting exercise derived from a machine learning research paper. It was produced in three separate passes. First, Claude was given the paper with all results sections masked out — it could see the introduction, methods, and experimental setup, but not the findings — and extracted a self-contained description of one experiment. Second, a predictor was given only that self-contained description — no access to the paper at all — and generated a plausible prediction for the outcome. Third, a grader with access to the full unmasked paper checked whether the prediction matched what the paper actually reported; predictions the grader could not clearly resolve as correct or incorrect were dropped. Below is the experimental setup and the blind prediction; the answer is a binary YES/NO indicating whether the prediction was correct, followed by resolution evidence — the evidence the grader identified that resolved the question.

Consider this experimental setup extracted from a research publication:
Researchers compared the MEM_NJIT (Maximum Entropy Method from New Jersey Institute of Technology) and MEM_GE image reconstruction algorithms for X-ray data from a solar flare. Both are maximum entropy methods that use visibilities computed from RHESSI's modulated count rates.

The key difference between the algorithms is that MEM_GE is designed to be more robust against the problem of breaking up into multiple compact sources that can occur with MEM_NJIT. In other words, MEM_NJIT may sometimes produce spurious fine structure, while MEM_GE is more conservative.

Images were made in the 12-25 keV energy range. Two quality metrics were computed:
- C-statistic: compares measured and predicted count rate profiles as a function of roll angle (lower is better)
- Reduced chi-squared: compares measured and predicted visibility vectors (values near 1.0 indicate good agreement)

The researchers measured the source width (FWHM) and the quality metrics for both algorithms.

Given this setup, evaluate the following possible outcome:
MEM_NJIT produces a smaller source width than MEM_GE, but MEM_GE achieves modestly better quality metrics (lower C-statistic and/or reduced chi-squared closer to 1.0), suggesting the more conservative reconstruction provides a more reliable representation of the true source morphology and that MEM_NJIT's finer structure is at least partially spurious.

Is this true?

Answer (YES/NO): NO